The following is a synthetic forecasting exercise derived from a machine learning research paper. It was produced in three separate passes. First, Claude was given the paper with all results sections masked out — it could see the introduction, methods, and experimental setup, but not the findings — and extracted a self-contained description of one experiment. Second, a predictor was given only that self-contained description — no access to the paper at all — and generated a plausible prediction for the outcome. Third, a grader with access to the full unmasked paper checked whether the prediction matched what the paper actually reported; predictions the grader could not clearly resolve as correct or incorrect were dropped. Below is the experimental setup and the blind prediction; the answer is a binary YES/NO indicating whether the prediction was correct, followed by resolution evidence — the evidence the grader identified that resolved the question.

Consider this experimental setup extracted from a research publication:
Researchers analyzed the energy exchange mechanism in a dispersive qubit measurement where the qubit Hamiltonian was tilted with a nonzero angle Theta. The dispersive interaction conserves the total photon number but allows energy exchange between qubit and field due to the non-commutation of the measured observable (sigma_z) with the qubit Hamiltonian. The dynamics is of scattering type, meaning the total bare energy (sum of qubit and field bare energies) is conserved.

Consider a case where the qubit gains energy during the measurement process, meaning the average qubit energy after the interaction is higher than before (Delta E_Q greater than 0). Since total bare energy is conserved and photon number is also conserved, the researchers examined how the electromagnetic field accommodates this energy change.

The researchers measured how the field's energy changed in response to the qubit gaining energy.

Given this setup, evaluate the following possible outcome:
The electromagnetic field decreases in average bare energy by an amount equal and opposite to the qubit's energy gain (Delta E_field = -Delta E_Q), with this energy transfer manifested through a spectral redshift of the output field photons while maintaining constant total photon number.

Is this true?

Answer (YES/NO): YES